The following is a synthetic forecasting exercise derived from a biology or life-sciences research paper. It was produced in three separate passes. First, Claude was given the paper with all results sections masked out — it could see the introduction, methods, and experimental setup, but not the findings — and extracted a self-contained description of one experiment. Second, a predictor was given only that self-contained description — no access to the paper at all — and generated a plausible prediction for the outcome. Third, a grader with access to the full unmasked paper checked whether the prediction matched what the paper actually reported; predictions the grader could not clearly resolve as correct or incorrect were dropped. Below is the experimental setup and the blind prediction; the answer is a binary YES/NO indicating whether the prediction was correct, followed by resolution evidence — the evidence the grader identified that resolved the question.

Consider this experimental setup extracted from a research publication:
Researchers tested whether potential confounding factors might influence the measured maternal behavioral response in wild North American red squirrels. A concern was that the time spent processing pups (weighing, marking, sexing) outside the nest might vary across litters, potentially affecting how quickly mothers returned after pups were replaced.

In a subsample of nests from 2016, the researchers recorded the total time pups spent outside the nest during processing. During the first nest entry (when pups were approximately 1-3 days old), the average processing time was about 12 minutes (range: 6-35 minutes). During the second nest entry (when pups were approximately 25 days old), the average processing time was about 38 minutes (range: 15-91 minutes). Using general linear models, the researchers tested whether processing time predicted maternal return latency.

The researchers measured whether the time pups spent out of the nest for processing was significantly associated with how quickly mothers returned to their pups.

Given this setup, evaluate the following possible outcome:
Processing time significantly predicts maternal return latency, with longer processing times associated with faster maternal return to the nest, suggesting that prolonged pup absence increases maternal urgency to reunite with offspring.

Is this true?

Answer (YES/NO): NO